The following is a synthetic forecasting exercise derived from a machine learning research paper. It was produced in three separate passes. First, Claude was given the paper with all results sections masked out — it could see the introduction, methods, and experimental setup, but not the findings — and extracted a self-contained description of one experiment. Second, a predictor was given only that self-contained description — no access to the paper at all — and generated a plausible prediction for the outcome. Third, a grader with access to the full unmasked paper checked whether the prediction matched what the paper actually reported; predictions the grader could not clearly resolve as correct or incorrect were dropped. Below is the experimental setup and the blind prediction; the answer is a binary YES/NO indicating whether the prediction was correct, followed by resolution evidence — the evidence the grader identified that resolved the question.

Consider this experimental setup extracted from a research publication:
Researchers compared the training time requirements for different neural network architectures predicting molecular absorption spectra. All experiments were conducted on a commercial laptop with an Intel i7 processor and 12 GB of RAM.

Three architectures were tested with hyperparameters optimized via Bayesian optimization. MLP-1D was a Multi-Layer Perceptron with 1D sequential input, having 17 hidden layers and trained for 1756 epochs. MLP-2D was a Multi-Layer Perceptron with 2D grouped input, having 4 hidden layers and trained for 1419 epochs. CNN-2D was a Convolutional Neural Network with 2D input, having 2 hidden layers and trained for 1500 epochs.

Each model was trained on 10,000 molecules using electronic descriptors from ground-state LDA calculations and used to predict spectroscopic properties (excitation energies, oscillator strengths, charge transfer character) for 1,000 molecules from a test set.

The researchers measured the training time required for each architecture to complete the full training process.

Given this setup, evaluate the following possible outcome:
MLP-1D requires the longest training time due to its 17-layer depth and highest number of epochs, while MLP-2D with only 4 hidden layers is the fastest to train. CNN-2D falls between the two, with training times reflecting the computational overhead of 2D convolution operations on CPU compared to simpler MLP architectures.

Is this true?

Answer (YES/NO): NO